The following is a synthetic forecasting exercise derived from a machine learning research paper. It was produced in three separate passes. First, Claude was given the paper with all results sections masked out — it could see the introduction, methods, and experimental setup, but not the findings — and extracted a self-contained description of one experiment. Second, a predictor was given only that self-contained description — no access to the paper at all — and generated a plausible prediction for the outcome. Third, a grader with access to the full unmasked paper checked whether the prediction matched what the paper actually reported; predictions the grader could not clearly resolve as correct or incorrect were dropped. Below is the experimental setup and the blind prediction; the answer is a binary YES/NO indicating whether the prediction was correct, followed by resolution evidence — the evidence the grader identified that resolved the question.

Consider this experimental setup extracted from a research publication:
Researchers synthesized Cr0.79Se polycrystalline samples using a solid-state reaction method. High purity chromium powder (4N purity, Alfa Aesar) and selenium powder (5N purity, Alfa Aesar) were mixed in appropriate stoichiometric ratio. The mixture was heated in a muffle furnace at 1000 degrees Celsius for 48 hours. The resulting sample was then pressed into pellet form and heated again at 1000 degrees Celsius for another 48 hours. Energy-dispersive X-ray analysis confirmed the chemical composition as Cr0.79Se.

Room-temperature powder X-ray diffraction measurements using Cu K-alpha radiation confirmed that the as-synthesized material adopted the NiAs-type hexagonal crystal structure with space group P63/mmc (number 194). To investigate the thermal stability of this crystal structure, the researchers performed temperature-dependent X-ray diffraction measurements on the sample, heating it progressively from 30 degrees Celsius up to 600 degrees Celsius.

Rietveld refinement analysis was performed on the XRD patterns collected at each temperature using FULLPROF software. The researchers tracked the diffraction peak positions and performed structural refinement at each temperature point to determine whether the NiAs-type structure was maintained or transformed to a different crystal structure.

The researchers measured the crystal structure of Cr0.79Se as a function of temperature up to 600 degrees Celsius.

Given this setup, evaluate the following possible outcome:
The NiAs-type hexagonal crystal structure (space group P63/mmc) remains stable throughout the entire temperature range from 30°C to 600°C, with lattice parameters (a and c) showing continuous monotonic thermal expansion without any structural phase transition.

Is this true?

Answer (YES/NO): NO